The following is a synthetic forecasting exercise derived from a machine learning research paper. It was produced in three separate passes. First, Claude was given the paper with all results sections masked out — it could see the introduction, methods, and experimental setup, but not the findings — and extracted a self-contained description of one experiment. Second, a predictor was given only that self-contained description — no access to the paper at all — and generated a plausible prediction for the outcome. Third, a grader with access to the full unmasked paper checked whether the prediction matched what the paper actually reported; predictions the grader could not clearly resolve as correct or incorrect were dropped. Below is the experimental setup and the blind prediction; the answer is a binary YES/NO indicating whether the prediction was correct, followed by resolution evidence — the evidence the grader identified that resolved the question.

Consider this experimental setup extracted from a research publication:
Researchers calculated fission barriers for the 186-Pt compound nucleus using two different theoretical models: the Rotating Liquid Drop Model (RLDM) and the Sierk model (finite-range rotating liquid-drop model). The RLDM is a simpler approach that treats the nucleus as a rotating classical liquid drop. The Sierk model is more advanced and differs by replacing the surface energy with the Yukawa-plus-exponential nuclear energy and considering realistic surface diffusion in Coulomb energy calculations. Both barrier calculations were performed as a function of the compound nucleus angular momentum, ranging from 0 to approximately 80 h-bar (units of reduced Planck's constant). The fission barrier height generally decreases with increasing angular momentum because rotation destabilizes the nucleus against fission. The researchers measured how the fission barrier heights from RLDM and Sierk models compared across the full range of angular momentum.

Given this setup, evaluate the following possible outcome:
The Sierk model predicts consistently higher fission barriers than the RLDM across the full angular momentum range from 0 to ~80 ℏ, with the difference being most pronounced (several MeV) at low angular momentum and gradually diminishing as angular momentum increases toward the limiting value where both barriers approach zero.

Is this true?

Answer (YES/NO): NO